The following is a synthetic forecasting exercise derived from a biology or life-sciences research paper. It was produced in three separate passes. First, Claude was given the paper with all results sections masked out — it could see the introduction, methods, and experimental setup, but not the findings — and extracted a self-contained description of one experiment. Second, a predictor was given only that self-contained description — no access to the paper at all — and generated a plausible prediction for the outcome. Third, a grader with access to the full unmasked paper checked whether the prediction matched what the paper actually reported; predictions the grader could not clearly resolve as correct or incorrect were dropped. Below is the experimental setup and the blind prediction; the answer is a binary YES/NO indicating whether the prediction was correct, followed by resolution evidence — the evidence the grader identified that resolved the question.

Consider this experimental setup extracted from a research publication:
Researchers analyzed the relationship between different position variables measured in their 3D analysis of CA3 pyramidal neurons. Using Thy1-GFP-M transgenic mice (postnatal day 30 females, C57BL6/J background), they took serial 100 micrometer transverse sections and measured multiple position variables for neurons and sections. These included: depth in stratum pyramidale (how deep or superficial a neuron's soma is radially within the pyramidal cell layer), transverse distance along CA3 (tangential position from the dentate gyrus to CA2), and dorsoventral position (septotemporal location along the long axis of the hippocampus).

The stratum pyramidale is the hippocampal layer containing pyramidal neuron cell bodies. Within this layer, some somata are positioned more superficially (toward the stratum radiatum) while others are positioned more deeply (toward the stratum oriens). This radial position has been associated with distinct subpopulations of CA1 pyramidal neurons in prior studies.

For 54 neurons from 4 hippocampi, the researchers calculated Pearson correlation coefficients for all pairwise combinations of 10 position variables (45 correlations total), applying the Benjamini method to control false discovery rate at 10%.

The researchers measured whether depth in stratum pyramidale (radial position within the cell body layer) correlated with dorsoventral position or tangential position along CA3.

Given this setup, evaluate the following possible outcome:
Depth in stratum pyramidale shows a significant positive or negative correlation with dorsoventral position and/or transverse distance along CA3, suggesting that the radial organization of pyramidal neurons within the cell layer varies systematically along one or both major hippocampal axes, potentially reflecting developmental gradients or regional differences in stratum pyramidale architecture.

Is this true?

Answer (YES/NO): NO